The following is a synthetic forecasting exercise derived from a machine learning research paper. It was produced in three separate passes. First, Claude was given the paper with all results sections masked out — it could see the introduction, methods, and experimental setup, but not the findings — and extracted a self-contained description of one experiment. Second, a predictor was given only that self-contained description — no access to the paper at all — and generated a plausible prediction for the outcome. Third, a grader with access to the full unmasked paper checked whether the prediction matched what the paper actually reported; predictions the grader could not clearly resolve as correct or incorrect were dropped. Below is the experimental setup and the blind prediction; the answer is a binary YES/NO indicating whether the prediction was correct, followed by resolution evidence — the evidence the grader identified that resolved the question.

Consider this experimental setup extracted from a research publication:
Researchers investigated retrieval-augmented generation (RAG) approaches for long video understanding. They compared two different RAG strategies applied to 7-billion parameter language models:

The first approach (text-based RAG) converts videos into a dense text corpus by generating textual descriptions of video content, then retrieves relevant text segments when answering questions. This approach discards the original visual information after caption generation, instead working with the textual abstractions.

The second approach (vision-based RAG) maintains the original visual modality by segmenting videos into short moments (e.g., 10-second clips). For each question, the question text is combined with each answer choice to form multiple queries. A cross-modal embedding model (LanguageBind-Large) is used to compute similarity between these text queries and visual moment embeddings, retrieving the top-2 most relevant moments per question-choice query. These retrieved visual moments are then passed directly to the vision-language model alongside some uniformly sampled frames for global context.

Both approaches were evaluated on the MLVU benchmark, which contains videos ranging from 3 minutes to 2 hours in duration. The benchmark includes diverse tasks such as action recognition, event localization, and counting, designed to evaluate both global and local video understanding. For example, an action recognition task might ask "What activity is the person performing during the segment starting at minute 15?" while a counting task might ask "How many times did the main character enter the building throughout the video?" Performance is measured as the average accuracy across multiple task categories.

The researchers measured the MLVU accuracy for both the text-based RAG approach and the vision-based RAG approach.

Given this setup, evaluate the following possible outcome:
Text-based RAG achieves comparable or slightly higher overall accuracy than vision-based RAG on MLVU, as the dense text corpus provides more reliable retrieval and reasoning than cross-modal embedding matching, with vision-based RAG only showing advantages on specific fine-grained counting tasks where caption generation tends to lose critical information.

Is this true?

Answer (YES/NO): NO